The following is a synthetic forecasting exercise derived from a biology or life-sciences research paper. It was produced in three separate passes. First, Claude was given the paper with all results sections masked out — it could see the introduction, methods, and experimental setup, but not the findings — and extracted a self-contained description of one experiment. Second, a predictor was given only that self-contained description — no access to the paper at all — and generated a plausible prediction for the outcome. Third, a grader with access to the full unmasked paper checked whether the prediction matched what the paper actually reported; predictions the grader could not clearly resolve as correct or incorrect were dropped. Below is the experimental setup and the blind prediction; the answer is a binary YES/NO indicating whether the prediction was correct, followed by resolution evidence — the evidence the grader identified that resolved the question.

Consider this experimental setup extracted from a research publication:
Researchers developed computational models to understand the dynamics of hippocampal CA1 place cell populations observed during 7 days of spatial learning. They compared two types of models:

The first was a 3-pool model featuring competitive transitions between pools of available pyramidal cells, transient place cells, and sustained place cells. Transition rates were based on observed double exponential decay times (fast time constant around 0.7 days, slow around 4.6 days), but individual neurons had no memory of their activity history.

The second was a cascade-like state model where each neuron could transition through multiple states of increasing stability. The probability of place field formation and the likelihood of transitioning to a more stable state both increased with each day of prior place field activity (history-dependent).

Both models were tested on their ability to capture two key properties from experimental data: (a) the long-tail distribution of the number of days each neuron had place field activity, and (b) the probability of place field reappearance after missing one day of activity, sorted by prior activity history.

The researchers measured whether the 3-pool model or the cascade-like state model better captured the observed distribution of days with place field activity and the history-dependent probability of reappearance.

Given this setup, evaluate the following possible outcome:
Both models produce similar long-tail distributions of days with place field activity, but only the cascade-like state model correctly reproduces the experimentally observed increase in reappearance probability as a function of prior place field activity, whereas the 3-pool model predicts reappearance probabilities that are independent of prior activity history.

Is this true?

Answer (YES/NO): NO